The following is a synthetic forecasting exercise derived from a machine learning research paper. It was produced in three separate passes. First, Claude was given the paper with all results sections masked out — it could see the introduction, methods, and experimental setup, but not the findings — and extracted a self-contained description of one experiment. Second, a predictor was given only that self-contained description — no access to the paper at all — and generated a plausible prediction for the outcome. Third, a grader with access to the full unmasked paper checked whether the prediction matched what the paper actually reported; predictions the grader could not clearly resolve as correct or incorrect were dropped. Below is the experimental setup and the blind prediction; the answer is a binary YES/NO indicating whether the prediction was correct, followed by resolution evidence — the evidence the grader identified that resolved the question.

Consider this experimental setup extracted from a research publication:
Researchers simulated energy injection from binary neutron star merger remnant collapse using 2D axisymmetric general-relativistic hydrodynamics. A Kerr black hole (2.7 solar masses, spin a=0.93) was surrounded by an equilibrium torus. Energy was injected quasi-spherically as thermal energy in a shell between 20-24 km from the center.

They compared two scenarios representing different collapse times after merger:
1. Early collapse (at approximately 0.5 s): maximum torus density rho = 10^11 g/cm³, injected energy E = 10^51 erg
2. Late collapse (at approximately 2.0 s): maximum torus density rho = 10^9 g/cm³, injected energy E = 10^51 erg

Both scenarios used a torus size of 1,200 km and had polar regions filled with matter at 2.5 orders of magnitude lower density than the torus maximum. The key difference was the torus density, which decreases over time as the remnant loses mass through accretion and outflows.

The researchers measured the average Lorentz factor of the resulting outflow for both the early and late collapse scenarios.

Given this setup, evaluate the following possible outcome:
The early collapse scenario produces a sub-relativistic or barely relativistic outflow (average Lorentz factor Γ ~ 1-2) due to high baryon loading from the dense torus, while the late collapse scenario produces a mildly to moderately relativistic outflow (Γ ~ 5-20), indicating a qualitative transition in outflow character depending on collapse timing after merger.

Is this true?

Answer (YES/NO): NO